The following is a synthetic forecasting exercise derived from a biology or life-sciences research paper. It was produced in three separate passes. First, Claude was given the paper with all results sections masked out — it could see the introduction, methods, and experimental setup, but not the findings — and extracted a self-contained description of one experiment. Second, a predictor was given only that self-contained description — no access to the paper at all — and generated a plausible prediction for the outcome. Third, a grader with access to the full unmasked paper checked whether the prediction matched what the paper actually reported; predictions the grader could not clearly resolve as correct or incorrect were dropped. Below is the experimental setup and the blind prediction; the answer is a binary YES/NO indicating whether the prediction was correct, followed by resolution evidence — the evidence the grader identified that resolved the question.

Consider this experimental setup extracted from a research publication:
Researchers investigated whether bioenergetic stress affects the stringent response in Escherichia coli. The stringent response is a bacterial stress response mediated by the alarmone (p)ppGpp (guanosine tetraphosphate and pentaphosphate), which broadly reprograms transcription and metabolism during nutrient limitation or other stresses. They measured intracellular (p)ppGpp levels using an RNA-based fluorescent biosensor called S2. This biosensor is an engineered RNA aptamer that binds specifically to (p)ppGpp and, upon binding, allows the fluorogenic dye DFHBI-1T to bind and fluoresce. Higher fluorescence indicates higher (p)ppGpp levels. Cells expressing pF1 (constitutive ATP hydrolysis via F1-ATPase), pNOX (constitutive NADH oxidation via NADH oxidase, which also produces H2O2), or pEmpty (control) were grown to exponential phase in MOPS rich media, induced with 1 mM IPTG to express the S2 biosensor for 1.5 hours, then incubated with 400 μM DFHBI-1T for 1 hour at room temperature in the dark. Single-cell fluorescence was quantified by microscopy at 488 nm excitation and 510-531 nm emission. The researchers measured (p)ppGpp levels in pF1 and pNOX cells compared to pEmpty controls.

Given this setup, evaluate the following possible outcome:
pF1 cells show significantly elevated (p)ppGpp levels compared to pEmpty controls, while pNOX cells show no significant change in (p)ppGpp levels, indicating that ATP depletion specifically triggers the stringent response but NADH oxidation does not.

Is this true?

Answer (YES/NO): NO